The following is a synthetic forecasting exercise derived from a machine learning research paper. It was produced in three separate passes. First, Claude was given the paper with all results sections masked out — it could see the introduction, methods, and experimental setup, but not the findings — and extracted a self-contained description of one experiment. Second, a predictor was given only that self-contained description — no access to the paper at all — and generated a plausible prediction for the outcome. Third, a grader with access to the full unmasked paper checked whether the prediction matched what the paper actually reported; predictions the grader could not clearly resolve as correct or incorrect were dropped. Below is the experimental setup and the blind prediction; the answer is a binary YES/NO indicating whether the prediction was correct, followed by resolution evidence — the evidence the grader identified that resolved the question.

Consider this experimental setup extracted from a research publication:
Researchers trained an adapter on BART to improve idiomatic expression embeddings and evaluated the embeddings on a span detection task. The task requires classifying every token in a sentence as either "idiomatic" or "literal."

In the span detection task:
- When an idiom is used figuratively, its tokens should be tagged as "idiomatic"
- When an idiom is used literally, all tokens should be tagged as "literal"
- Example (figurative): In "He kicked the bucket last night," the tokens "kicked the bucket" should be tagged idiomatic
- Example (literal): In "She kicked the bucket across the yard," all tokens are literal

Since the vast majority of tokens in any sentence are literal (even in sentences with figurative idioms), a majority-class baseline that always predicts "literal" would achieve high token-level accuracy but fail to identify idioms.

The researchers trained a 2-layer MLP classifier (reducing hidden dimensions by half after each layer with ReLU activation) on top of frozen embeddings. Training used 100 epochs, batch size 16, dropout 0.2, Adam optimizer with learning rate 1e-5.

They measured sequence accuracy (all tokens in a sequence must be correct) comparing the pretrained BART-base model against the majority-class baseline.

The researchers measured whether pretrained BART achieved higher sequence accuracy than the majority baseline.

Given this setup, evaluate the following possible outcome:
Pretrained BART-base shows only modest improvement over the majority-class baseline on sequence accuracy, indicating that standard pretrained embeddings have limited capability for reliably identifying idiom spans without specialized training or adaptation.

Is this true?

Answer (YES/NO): NO